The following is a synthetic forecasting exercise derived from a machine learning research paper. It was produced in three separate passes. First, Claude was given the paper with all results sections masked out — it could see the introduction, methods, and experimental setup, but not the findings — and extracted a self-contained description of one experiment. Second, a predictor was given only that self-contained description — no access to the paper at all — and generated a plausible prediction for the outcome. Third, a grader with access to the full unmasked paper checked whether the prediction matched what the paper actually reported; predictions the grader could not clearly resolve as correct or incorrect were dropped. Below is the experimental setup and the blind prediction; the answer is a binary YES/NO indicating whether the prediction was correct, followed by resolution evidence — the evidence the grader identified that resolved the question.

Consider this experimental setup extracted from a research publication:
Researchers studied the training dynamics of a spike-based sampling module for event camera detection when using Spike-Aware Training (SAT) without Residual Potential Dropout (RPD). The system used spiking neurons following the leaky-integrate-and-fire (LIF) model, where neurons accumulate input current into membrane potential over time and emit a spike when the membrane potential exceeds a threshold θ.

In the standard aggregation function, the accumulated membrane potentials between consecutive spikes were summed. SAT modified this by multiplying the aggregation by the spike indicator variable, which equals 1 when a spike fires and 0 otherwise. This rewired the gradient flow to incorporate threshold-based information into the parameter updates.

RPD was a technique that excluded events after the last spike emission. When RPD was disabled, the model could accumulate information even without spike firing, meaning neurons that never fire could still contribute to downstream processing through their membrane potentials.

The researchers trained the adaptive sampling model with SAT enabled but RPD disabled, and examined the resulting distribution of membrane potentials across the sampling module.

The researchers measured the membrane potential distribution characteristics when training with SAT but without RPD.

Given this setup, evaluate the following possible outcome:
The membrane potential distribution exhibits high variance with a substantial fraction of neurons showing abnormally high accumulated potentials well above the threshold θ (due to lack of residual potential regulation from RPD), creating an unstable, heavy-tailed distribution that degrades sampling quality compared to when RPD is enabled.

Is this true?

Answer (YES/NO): NO